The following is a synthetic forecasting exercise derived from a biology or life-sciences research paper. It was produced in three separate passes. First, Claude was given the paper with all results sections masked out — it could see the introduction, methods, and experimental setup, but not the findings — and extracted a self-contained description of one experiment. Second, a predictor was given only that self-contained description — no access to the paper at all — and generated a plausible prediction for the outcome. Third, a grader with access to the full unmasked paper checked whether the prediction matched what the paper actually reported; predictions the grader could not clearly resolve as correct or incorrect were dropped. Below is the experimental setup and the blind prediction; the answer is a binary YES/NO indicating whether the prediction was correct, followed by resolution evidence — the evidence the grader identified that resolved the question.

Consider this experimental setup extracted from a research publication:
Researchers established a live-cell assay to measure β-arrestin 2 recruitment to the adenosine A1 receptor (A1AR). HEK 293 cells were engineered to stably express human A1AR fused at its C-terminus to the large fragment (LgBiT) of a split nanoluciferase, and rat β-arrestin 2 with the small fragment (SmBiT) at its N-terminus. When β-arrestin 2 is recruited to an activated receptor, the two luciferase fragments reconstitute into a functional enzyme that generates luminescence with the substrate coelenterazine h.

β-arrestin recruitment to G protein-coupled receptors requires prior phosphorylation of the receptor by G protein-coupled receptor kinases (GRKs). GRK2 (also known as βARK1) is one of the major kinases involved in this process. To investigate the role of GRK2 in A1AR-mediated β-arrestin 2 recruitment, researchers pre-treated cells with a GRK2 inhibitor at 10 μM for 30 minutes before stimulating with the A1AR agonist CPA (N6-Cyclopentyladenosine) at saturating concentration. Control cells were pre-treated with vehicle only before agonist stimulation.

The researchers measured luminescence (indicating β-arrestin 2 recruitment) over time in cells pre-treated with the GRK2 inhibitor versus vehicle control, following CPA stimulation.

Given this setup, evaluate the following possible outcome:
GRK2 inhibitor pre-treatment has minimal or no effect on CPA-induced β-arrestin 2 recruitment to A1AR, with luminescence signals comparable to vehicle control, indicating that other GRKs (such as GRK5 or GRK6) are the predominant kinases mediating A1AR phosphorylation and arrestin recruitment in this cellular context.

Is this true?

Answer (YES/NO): NO